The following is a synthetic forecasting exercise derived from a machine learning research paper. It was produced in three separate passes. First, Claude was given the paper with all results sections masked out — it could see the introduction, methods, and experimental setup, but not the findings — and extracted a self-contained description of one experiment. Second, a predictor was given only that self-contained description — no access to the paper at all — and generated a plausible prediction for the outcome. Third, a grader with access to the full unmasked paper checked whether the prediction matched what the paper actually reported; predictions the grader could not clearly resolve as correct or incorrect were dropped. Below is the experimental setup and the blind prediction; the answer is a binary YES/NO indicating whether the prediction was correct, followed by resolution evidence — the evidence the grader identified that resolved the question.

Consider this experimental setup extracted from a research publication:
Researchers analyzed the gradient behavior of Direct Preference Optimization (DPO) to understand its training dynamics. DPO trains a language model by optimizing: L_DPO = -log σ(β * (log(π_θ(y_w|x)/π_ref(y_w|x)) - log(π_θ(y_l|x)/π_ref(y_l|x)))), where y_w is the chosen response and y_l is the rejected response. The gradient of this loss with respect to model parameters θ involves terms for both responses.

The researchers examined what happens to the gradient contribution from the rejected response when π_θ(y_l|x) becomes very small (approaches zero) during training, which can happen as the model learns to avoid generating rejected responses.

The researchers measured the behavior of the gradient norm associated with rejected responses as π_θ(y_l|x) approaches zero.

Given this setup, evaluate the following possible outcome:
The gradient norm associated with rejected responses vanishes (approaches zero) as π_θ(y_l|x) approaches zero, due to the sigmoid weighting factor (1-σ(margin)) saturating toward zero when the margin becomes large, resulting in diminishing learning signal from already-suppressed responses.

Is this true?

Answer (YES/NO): NO